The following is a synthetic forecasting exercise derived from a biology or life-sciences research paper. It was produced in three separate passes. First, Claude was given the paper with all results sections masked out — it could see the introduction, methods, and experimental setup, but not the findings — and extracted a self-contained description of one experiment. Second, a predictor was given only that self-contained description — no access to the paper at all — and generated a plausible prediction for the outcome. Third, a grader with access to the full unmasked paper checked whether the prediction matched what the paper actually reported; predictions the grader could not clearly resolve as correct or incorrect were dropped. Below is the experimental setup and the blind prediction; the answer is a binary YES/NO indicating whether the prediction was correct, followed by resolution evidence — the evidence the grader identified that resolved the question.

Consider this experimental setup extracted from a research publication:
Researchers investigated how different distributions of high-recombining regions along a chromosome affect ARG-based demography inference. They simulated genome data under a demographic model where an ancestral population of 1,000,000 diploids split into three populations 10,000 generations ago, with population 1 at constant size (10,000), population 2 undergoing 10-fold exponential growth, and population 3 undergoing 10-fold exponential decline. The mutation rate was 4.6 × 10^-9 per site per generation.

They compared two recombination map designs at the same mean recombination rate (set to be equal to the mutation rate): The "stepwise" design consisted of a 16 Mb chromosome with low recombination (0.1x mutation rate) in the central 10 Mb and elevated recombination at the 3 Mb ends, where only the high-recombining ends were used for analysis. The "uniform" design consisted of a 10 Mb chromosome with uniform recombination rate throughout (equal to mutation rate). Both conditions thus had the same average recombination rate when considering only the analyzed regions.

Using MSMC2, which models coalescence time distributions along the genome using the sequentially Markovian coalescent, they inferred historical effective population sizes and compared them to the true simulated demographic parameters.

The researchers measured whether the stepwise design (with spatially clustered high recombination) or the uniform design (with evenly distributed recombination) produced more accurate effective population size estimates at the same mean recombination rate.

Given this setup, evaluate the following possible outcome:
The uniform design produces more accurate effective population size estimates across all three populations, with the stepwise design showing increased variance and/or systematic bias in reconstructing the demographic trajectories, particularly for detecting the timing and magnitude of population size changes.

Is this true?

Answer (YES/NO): NO